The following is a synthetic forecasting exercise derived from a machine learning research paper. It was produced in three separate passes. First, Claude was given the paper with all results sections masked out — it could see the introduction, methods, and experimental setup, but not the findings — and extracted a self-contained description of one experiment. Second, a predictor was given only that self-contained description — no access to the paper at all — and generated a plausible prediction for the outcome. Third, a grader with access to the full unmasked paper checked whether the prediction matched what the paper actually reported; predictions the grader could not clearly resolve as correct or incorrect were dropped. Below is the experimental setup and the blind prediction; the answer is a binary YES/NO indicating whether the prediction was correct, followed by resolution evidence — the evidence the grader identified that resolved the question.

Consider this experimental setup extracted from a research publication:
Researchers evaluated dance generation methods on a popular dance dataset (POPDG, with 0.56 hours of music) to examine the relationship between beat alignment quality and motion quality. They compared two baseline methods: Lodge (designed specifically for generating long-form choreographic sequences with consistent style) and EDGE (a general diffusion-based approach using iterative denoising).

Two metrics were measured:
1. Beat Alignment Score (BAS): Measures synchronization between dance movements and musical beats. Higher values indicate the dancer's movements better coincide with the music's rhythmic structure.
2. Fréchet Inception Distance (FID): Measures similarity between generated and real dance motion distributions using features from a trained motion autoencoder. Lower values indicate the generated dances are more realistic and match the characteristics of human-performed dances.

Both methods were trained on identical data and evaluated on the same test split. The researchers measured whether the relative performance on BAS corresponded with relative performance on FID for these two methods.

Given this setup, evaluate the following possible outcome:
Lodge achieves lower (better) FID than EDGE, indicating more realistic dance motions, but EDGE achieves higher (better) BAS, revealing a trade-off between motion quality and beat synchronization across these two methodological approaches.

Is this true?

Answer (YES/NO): YES